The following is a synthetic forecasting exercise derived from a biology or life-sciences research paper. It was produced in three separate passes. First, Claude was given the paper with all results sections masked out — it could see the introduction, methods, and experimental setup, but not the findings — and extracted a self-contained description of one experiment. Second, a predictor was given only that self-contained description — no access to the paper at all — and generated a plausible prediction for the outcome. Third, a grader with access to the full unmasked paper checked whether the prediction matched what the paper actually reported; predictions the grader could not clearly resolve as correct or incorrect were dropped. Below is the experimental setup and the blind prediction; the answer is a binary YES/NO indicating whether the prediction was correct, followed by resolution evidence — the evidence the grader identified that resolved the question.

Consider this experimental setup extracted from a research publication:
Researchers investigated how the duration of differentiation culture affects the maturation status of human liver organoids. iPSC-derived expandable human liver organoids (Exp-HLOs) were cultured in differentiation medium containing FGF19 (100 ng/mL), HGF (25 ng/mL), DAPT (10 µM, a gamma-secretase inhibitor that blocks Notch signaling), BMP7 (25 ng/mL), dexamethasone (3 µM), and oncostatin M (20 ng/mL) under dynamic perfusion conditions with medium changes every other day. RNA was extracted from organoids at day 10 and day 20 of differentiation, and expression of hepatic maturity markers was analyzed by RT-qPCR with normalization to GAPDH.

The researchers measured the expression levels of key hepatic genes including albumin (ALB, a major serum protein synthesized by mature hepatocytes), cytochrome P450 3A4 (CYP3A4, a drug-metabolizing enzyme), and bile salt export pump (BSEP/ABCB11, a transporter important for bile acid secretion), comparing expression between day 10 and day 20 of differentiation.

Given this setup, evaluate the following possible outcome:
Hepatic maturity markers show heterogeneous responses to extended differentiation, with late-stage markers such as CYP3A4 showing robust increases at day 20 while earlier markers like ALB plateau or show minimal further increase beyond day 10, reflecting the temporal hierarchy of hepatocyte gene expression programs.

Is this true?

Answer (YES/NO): NO